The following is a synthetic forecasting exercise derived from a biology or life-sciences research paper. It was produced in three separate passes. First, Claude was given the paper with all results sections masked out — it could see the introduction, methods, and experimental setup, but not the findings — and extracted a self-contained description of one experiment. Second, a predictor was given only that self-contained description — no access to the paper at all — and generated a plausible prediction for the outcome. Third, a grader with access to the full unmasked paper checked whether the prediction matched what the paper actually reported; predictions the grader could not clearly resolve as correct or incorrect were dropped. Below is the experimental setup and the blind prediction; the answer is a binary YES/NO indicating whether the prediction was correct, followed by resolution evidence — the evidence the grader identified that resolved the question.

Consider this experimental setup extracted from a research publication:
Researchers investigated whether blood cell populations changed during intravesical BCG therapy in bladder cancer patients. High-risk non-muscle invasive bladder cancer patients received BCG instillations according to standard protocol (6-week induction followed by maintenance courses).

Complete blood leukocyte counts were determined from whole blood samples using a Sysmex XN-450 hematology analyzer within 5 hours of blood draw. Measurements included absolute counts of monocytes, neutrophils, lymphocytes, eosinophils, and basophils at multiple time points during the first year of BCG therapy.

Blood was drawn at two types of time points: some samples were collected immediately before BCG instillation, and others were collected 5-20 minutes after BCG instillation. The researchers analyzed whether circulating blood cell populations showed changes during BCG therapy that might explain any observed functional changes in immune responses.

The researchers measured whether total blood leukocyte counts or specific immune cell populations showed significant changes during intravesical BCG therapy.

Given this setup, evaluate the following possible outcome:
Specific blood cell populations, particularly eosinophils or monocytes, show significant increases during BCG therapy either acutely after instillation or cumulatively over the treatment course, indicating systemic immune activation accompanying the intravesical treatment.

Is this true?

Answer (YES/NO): YES